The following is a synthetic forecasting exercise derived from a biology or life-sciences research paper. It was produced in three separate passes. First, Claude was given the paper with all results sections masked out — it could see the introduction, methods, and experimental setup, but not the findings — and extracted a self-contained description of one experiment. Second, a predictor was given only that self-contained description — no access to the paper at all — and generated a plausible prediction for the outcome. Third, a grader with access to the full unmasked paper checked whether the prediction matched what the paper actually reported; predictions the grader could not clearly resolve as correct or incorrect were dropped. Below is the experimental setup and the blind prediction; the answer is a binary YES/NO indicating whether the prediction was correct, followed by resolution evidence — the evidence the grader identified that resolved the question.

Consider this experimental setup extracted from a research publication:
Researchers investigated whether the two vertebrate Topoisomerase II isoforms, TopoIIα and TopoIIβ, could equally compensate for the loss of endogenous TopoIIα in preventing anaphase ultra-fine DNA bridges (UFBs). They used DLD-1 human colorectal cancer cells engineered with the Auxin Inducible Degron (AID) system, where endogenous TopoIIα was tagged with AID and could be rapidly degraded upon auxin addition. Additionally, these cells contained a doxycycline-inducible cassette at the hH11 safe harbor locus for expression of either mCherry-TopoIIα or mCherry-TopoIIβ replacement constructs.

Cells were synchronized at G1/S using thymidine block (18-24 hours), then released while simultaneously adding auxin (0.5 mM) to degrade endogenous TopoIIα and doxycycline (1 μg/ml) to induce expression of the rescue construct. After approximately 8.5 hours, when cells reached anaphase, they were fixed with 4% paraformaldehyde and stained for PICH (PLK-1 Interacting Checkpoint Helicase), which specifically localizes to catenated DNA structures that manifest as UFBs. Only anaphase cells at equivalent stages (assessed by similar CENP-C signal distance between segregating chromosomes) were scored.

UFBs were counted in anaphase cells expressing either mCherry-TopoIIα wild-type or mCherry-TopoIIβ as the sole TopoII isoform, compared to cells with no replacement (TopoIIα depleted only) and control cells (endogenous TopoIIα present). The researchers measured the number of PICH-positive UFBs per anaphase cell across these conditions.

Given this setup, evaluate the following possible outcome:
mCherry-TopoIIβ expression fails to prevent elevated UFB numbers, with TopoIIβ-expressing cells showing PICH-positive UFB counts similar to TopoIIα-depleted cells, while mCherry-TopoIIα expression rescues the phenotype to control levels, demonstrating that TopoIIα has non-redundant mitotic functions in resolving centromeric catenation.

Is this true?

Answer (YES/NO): NO